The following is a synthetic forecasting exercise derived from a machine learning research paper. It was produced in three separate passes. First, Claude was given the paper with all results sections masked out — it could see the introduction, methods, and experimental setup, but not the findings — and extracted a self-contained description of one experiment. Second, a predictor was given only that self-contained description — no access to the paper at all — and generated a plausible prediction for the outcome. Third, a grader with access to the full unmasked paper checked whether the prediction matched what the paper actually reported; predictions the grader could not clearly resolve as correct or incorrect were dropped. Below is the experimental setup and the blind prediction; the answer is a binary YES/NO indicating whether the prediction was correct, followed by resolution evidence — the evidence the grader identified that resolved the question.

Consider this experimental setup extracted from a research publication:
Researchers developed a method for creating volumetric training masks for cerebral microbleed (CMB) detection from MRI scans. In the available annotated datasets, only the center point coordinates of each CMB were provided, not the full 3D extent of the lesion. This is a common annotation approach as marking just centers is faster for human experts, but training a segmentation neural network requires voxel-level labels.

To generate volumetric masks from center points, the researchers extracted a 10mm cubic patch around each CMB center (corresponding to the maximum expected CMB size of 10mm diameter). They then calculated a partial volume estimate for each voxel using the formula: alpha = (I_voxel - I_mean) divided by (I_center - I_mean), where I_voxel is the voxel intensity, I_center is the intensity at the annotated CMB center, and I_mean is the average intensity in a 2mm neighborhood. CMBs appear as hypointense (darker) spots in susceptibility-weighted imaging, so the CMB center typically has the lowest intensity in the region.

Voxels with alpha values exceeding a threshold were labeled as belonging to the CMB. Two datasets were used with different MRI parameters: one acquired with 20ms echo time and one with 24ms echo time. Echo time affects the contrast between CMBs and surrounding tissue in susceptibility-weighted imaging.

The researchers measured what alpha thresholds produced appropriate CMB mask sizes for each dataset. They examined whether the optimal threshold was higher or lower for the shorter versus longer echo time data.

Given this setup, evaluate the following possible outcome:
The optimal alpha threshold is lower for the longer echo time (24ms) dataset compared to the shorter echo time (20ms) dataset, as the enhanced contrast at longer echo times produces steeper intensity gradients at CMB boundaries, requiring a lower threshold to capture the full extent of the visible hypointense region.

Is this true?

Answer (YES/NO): YES